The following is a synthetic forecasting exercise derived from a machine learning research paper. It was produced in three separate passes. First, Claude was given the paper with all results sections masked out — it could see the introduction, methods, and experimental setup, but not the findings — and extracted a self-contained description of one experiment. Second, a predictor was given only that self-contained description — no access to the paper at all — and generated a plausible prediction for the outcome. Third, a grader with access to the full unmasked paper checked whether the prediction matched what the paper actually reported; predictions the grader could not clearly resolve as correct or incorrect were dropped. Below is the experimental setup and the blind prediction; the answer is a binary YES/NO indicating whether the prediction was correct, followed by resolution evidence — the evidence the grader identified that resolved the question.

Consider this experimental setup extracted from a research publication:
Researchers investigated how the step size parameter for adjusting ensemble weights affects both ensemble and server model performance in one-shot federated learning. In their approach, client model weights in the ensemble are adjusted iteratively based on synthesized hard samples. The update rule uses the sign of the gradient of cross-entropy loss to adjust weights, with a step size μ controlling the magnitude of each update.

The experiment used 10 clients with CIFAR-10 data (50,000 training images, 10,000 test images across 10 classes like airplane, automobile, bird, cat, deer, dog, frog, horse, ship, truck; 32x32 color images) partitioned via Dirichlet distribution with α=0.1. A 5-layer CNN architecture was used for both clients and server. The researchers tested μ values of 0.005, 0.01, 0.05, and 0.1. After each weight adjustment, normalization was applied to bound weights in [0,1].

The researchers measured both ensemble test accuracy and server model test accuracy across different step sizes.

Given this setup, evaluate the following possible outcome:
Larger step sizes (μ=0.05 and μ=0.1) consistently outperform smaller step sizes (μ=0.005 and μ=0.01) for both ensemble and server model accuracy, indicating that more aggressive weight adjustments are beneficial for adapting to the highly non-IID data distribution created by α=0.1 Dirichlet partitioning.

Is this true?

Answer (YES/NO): NO